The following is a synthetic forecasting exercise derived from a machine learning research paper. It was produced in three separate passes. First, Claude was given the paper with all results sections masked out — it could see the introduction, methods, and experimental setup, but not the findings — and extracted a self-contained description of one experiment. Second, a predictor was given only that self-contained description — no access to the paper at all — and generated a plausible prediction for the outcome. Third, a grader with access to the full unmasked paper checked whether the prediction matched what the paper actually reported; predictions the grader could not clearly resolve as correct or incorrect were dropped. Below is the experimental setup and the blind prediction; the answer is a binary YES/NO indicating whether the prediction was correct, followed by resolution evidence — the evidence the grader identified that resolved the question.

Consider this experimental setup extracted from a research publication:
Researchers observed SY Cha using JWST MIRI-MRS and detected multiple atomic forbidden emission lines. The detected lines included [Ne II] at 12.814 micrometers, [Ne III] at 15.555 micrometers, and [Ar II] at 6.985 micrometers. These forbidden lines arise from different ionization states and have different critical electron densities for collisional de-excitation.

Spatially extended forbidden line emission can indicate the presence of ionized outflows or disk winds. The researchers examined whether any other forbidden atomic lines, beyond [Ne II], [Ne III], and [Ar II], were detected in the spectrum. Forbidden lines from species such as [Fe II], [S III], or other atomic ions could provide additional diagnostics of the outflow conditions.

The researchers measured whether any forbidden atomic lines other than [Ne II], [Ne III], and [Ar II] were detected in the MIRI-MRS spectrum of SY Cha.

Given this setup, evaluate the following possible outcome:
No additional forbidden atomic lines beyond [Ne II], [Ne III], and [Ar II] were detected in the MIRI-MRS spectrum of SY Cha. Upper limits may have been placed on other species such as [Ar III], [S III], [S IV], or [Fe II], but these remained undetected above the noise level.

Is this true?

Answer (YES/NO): YES